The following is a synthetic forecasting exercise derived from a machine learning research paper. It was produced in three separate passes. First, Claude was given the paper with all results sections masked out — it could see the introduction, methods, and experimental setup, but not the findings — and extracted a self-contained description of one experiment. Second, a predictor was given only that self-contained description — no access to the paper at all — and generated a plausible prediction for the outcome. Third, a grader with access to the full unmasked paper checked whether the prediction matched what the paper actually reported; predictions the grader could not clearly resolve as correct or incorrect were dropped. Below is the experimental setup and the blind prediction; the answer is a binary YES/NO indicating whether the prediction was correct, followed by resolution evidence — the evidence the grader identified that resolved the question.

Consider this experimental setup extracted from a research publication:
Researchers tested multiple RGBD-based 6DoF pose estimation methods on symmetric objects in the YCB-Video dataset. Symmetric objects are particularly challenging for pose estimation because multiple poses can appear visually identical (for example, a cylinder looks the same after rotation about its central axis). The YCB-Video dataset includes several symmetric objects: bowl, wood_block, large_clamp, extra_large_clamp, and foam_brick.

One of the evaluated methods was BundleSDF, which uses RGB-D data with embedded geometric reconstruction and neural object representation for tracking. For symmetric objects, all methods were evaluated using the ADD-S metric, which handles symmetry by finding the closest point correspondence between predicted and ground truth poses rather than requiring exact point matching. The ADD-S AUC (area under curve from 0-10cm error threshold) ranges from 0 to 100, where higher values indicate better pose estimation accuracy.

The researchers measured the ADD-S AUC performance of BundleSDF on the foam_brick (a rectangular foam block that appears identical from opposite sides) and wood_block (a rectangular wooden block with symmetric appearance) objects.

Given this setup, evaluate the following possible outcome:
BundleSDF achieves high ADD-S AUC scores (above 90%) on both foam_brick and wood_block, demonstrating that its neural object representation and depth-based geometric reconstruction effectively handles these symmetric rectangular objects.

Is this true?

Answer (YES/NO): NO